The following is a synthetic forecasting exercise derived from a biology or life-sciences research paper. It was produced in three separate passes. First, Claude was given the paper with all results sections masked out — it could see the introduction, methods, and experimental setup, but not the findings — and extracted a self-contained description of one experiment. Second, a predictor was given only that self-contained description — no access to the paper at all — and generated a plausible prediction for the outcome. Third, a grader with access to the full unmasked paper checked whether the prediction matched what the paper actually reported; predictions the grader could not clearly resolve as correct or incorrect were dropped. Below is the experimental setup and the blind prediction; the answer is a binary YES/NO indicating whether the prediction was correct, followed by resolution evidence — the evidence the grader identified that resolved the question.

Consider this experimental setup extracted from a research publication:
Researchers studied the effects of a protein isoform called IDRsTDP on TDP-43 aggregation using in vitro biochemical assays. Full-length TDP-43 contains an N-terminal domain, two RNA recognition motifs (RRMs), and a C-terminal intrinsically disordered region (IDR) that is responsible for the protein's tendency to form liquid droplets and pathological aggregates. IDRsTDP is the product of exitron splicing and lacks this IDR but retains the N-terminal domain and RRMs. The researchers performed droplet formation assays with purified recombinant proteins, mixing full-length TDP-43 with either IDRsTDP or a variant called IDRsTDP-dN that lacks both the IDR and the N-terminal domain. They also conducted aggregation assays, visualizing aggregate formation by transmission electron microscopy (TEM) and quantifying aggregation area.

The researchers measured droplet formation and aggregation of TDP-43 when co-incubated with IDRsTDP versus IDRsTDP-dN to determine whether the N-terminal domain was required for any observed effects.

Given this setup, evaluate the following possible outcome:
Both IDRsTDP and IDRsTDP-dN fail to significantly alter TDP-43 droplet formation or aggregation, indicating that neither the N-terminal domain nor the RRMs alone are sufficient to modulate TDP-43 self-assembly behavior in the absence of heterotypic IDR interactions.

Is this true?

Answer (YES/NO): NO